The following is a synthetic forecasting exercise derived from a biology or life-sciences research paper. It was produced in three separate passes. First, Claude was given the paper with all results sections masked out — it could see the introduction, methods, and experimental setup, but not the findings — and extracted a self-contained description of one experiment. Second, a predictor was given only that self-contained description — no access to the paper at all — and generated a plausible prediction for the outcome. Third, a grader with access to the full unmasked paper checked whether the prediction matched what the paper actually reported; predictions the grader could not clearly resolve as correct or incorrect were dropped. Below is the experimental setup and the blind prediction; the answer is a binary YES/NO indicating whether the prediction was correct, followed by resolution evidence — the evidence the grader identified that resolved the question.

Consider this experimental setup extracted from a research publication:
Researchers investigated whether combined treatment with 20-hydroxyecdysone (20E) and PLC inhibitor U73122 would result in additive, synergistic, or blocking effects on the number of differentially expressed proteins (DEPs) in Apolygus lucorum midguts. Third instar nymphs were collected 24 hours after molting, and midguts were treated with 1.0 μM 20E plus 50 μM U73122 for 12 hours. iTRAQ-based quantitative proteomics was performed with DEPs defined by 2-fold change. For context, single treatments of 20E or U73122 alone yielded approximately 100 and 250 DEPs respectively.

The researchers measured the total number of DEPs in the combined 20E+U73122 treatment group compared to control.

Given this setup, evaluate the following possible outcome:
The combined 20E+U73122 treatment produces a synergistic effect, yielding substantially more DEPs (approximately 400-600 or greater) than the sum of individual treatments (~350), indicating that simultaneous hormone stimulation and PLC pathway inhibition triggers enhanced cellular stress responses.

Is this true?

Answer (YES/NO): NO